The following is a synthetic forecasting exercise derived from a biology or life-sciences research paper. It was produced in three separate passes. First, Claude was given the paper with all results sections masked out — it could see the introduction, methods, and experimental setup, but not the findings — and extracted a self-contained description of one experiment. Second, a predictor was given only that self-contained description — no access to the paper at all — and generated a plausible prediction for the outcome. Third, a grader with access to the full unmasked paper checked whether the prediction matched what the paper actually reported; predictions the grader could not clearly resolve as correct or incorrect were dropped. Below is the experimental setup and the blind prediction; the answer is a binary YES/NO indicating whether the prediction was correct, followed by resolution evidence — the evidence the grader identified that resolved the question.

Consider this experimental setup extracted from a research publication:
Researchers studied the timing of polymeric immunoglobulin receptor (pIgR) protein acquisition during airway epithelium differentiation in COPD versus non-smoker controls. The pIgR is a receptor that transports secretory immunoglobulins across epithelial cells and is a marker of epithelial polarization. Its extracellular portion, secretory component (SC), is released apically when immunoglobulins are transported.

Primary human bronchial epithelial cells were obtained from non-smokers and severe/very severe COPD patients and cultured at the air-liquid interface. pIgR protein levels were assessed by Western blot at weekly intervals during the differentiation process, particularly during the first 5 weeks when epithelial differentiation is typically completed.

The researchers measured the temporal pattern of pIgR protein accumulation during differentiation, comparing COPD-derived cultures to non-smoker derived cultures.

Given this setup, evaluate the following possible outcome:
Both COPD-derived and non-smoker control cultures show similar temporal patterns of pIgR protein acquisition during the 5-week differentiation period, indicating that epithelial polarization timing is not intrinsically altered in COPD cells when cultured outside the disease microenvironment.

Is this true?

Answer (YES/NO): NO